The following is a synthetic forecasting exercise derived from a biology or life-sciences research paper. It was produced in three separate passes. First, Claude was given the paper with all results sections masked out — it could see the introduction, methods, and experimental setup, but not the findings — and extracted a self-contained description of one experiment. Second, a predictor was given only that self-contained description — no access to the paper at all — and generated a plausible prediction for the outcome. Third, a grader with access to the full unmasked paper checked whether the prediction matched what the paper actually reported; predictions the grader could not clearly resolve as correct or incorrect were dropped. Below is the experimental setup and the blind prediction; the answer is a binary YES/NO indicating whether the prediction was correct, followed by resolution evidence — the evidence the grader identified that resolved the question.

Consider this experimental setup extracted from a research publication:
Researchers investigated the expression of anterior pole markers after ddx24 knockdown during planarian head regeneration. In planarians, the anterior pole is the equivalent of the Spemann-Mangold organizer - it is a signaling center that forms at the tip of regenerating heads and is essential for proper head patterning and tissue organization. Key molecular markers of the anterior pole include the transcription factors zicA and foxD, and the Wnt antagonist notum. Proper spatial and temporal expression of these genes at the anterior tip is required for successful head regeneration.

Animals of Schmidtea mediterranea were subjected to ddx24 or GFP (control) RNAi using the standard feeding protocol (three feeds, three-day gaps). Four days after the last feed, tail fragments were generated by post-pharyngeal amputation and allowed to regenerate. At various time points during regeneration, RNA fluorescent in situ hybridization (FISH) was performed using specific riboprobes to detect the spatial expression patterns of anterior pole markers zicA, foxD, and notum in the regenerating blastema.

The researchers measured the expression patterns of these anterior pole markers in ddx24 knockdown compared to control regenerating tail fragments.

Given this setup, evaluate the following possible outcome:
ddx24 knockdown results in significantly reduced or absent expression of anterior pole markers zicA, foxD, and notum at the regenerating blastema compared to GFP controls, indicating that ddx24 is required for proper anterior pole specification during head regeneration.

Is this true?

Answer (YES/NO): YES